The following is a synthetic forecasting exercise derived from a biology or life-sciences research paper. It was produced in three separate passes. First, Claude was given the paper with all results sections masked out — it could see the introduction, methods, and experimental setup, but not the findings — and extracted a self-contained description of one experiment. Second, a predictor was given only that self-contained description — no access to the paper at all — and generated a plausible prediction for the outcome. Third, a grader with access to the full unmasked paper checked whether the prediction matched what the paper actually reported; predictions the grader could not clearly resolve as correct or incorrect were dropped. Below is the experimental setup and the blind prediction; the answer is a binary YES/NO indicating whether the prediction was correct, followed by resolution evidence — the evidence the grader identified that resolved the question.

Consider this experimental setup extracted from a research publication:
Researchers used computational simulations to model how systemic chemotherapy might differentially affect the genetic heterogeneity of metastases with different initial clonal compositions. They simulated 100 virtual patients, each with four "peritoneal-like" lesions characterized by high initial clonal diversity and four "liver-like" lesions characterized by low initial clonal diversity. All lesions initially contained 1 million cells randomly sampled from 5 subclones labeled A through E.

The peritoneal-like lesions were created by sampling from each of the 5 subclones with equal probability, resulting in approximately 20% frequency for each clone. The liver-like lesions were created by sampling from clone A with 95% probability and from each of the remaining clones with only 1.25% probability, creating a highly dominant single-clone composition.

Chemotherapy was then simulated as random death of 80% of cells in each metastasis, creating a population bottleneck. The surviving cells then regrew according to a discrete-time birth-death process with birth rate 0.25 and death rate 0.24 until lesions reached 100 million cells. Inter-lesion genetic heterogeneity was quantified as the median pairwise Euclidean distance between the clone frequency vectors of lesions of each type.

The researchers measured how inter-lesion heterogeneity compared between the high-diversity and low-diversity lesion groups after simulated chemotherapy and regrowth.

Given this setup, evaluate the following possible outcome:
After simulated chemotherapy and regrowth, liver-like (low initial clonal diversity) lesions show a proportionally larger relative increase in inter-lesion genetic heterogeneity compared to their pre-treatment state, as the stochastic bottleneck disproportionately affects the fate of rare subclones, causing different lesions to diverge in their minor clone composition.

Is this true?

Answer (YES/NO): NO